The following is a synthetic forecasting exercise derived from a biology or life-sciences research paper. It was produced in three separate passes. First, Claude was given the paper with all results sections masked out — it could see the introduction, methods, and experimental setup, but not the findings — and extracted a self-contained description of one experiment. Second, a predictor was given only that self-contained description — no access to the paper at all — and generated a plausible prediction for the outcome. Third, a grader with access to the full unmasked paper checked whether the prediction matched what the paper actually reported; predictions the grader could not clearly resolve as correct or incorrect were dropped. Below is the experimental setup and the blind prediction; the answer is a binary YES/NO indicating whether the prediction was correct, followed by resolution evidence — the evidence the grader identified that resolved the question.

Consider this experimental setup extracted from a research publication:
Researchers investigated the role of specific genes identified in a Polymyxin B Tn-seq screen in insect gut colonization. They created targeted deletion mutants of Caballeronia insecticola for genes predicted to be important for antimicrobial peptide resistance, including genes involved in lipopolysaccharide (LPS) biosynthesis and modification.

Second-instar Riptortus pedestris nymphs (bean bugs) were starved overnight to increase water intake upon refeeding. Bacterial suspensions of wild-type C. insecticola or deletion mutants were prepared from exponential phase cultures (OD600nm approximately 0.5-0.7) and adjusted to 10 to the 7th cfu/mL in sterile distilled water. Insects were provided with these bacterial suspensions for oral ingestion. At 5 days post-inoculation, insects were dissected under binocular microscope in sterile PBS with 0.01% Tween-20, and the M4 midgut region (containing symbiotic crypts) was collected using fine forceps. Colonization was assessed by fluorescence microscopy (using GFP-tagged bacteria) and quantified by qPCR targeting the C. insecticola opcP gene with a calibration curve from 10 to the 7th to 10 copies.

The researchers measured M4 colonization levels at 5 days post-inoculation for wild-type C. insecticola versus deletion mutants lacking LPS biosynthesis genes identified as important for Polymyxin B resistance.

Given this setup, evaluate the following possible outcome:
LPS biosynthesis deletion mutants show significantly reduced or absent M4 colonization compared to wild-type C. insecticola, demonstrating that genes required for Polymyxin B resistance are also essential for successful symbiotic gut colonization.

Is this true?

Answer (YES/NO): NO